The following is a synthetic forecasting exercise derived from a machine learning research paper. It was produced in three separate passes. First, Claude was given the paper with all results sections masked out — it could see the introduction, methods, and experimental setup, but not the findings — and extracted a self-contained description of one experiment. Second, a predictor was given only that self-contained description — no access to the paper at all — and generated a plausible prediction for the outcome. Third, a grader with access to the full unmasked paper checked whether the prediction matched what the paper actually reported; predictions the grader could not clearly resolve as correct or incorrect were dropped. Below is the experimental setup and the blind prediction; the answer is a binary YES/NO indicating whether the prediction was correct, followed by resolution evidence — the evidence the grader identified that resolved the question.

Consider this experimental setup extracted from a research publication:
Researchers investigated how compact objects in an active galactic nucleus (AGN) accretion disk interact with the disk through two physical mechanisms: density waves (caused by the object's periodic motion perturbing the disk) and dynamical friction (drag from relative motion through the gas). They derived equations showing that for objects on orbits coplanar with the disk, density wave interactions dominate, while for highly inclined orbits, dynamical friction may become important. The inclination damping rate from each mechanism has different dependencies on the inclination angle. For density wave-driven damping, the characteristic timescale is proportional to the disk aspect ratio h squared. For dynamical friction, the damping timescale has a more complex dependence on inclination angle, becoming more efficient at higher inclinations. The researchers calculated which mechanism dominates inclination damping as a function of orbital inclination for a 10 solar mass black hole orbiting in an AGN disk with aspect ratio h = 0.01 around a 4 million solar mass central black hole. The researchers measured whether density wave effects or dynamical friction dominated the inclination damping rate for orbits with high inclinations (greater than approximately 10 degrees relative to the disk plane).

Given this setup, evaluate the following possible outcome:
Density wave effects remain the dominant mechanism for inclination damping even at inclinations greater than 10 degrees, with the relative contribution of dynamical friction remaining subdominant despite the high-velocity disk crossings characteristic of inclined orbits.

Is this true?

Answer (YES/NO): NO